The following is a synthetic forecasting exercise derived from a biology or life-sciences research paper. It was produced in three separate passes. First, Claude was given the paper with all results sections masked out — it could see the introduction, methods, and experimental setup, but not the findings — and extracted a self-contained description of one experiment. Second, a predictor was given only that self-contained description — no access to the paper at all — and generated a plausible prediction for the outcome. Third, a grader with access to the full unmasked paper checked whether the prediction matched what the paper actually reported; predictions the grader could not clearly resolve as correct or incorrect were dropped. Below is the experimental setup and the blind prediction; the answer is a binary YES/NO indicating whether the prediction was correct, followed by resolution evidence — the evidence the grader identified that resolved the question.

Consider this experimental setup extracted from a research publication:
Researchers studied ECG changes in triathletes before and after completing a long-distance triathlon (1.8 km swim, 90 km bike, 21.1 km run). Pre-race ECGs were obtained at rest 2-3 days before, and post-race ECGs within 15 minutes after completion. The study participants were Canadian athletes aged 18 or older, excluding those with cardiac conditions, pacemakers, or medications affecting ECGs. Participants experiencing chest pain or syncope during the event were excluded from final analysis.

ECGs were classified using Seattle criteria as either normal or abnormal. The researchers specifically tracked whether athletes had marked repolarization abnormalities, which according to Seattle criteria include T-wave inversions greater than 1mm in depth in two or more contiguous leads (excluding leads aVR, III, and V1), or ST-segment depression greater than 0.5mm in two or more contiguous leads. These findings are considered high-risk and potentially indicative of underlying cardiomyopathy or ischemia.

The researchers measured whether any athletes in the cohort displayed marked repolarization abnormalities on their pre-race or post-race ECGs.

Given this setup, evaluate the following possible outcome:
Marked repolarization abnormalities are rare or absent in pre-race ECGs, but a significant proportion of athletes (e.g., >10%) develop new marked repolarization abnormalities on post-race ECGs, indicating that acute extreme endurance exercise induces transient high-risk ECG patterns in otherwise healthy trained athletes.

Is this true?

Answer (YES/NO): NO